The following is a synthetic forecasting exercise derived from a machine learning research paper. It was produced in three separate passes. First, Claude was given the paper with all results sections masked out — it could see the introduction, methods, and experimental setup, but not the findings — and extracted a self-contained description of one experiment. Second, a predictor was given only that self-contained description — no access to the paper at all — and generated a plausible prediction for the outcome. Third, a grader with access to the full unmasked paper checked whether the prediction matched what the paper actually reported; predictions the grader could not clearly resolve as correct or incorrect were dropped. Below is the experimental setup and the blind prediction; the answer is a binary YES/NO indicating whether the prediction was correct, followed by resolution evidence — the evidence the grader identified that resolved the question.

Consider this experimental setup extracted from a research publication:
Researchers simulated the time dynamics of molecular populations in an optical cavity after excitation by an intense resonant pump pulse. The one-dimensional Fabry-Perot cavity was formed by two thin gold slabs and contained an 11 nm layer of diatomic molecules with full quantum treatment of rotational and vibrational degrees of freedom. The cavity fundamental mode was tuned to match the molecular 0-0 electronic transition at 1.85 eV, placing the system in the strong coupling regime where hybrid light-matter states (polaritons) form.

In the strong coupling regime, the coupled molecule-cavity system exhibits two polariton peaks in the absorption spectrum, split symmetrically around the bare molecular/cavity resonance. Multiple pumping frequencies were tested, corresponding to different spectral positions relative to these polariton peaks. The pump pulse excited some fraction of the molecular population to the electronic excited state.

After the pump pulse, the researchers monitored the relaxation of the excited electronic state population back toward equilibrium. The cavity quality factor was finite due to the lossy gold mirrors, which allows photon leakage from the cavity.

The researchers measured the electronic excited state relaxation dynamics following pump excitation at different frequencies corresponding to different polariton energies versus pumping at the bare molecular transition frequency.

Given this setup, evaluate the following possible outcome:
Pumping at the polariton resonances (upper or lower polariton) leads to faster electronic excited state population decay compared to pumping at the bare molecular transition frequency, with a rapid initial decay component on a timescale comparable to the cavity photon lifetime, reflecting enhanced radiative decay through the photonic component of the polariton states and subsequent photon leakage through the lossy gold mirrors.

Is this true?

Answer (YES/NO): NO